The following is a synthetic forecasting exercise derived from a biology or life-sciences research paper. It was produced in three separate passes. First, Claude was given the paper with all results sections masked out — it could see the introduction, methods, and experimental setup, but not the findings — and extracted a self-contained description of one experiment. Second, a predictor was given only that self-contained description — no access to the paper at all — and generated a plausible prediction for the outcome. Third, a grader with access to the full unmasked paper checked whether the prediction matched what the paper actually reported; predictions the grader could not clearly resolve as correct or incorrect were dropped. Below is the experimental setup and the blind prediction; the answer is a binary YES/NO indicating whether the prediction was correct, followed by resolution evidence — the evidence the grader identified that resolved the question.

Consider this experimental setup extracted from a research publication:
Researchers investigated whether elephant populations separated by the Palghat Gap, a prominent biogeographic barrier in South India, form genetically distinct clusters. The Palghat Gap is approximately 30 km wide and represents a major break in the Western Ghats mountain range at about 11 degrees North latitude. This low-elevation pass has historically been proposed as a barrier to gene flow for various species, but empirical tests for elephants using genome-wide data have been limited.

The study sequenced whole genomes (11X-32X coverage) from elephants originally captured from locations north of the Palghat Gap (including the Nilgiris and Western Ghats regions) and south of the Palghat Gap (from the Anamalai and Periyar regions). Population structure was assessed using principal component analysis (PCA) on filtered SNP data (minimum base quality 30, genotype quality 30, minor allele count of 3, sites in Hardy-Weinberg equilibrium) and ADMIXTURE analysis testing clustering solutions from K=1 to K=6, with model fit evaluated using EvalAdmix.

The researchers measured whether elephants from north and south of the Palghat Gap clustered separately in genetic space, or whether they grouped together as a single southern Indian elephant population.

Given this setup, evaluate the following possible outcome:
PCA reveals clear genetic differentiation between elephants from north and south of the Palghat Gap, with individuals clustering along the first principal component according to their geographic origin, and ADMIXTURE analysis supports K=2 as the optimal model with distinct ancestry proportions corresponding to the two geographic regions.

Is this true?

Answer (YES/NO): NO